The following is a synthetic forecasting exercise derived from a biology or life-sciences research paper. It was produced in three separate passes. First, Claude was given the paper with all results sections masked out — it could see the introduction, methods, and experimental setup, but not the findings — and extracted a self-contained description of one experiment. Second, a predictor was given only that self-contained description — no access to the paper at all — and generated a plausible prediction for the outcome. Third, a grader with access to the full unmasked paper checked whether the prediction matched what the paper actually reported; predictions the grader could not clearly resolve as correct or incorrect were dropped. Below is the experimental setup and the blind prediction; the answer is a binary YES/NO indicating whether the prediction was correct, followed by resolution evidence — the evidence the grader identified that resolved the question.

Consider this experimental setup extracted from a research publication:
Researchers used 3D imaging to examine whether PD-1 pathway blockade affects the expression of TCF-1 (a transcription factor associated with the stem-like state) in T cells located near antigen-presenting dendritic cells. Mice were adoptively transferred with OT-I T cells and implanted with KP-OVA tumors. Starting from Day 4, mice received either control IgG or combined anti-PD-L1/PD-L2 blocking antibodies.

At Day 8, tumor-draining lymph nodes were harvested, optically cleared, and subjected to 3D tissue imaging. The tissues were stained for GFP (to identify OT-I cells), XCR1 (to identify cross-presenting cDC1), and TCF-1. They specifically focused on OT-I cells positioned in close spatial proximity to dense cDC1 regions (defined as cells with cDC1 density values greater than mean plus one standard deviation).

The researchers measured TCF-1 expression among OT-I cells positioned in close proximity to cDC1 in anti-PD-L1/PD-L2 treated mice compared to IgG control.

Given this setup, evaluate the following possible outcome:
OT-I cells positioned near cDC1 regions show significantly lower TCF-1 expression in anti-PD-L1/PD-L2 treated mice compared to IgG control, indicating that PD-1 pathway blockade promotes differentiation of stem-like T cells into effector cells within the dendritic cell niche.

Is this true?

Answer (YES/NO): YES